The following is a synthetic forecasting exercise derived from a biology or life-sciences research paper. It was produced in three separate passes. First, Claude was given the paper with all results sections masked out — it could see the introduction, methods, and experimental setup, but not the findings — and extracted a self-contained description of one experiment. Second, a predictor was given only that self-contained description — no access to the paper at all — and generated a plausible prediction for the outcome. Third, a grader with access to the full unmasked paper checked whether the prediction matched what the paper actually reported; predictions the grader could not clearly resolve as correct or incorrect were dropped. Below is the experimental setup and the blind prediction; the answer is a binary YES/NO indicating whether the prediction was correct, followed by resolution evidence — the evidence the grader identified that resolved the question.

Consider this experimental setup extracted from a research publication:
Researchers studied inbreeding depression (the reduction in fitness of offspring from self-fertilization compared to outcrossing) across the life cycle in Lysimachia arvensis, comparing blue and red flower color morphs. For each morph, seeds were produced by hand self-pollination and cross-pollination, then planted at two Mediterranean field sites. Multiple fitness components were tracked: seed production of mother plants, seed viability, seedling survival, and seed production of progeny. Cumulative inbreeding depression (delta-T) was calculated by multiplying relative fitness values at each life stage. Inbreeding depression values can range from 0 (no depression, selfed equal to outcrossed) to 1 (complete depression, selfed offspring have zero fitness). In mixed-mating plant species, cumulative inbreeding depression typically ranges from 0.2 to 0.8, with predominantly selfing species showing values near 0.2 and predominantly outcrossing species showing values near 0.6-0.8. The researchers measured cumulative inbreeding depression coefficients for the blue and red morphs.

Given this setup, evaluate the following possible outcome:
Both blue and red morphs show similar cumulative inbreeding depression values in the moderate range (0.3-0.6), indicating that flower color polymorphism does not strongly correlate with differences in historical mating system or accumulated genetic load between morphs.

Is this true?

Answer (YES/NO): NO